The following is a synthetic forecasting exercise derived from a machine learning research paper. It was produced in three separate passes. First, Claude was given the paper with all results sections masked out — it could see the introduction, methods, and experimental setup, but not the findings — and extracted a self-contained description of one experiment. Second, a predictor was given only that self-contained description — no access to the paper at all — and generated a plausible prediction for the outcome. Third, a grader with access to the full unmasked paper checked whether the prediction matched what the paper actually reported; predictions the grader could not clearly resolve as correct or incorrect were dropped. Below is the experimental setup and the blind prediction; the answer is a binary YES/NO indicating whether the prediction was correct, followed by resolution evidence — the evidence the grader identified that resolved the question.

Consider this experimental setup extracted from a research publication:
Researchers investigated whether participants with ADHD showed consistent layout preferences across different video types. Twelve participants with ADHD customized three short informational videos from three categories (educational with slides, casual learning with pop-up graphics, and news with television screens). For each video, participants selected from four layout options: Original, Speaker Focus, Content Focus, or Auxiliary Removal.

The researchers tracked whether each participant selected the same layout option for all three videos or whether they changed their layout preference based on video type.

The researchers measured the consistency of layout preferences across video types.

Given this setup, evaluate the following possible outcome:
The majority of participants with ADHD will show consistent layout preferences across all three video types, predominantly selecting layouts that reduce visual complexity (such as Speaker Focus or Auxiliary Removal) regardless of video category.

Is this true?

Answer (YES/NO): NO